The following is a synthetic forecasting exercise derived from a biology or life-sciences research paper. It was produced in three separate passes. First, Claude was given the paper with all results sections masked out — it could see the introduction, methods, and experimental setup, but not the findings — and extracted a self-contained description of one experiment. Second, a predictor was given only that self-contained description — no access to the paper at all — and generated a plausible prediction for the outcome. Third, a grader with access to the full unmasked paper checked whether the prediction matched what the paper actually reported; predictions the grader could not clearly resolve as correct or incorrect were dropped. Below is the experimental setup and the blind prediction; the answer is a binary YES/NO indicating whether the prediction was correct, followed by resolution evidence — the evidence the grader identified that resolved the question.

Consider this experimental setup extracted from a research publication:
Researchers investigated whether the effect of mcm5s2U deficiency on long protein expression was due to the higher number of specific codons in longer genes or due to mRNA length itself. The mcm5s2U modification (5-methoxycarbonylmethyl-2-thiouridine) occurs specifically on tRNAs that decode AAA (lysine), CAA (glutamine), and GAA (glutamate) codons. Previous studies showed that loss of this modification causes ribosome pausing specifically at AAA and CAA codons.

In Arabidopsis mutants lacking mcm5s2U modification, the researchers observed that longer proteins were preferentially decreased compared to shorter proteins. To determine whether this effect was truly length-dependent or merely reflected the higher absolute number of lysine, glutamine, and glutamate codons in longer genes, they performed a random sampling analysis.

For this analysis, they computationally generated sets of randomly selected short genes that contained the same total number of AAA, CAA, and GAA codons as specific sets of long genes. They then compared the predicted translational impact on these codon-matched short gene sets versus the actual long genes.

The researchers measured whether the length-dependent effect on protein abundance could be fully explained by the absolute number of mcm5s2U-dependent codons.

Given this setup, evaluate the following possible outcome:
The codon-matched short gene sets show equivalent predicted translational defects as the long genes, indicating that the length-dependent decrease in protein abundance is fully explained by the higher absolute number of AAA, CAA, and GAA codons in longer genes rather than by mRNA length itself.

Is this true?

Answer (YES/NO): NO